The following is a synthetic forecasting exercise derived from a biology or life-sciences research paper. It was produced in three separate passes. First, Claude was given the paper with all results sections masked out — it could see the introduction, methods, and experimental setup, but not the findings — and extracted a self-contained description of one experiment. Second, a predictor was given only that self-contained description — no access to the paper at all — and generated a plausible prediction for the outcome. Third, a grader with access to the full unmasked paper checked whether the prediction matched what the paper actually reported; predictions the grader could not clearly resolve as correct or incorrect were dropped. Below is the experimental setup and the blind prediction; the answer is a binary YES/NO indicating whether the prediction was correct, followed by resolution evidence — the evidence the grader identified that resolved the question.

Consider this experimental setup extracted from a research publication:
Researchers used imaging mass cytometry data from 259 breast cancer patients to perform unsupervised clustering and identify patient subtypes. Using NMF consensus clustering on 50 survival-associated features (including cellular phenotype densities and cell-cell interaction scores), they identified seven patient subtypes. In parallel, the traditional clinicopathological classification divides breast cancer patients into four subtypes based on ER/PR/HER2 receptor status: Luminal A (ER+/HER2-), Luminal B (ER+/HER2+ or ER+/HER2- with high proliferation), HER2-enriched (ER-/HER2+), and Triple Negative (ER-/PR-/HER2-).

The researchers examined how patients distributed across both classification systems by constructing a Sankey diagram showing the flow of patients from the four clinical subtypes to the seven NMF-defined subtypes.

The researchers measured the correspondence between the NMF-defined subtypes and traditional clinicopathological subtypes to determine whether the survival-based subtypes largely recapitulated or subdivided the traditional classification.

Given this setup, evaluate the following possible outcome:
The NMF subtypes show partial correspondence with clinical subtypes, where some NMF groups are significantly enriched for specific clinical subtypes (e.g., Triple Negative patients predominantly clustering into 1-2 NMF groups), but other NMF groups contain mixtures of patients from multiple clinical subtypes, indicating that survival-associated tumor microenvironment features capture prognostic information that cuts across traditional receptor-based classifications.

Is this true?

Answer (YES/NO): NO